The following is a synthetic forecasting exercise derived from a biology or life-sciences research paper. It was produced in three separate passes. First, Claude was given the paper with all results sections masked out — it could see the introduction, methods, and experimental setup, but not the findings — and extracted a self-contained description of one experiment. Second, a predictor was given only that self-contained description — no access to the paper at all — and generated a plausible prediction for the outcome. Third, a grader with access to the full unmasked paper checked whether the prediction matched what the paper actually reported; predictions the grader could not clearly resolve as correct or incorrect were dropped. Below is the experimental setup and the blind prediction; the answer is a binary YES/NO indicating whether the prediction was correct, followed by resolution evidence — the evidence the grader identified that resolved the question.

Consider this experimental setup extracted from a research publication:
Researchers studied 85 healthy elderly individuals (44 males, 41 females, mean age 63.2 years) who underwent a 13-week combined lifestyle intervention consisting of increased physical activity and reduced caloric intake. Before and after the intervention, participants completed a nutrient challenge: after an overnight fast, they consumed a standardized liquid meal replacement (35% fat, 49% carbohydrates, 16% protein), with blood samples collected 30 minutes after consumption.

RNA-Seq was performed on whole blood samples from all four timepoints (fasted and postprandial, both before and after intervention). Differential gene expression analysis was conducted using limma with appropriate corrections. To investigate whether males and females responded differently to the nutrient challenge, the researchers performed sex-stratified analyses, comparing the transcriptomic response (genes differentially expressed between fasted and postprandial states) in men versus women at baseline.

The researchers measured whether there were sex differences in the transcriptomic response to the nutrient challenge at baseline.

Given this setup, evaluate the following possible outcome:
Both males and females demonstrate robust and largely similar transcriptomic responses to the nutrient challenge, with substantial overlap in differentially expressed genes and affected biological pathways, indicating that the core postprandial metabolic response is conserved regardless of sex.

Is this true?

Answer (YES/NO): YES